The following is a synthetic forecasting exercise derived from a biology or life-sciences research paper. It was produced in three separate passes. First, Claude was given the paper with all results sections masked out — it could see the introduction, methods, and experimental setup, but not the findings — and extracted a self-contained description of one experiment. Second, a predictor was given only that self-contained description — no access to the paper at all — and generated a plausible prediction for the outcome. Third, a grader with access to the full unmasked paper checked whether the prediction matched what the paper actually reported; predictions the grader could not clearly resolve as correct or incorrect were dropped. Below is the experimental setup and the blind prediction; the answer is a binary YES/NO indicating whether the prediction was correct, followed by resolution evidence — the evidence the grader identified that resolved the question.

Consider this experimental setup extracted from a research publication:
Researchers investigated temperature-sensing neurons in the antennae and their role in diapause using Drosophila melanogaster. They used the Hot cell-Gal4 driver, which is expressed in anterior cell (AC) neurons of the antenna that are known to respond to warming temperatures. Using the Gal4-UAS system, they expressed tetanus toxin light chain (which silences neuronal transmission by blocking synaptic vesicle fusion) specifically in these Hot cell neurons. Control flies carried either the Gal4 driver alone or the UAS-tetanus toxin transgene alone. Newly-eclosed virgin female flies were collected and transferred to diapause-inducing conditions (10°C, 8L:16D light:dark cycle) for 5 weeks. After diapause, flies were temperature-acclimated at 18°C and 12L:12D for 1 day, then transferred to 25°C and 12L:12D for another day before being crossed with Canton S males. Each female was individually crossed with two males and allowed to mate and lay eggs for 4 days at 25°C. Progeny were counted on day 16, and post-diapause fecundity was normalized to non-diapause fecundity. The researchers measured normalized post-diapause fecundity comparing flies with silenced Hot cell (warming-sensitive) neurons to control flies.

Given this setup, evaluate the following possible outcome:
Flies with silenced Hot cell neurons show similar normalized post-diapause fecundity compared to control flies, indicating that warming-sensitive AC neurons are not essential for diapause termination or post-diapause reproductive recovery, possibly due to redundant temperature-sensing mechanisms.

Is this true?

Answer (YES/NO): NO